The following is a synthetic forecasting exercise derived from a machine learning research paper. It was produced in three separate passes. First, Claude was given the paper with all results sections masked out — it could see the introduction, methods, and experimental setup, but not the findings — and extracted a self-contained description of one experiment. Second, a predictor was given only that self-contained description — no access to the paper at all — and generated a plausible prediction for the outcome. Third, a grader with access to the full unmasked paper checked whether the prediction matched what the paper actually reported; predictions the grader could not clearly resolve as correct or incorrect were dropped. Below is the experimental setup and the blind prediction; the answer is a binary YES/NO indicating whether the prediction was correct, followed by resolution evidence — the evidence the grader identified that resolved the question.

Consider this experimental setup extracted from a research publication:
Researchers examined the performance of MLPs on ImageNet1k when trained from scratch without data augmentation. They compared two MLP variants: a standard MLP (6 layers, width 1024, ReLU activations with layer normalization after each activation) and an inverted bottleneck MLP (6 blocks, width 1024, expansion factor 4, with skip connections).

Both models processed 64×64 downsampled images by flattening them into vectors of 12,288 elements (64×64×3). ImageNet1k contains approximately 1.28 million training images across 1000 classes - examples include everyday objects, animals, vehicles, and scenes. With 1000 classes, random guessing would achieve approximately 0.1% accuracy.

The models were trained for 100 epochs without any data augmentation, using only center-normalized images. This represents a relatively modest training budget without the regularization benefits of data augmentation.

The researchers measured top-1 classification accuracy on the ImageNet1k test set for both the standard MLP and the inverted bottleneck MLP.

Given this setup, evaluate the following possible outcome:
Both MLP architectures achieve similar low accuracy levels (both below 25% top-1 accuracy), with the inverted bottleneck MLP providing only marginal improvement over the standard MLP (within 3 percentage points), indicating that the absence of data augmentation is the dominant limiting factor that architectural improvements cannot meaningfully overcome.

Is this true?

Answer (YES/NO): NO